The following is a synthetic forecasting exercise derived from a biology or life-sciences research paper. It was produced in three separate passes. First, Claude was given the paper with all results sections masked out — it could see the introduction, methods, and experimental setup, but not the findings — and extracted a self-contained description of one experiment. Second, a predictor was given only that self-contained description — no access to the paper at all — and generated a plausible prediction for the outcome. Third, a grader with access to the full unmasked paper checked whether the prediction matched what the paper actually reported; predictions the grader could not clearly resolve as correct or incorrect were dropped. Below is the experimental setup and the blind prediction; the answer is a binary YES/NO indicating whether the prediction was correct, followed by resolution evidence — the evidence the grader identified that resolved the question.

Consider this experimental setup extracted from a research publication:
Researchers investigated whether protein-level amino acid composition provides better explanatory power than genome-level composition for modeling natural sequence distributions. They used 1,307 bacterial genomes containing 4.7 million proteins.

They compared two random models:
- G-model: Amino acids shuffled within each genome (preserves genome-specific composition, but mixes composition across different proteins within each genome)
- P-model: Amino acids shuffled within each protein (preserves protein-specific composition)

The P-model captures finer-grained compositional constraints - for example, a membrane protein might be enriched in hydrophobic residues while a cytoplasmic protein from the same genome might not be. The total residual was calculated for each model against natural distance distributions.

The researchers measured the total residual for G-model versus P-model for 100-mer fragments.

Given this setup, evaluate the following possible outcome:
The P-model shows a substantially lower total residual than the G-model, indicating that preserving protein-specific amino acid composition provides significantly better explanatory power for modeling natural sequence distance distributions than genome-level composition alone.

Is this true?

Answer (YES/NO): YES